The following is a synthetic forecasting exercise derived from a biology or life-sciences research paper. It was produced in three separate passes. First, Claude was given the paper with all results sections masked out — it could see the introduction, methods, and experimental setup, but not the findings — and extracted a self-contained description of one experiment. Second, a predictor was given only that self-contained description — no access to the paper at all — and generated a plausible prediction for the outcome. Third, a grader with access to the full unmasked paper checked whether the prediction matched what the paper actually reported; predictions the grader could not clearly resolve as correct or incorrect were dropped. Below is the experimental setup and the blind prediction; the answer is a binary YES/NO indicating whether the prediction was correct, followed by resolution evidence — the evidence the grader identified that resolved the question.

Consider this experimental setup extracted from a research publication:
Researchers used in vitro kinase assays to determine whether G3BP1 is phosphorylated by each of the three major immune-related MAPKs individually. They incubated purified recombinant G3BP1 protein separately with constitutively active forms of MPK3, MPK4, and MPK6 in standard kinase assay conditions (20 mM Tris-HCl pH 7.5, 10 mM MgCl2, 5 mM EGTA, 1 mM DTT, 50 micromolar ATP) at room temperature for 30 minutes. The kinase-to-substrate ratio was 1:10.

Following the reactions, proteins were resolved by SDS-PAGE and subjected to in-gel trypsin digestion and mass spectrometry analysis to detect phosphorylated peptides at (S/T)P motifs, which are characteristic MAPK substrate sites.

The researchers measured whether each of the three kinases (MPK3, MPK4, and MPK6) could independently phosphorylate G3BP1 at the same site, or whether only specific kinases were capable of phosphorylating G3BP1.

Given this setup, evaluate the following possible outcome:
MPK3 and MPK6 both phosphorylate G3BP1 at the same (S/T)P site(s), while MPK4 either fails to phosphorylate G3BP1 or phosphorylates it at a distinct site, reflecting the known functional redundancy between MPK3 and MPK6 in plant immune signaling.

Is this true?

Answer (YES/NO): NO